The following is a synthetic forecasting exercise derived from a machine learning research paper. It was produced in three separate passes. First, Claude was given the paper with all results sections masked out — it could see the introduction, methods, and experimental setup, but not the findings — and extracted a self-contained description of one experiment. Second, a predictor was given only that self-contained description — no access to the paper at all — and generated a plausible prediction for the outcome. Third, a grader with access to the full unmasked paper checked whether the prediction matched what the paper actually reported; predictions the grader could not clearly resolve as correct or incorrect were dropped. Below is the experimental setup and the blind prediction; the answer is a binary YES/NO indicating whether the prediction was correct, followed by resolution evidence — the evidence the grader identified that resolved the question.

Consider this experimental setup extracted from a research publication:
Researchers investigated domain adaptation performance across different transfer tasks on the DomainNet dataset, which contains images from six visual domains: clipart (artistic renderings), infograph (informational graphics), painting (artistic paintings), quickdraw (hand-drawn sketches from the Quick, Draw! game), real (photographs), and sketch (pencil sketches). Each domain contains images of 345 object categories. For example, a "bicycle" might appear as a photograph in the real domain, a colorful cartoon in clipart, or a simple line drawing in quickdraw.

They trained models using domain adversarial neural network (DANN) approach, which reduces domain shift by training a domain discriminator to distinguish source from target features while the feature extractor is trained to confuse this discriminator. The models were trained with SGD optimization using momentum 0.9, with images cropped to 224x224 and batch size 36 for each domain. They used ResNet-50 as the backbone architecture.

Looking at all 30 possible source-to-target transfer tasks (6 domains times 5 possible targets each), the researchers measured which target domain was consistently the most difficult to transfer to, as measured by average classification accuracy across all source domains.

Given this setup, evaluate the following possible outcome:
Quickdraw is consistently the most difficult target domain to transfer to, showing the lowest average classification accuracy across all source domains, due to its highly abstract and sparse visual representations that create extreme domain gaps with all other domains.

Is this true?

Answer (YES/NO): YES